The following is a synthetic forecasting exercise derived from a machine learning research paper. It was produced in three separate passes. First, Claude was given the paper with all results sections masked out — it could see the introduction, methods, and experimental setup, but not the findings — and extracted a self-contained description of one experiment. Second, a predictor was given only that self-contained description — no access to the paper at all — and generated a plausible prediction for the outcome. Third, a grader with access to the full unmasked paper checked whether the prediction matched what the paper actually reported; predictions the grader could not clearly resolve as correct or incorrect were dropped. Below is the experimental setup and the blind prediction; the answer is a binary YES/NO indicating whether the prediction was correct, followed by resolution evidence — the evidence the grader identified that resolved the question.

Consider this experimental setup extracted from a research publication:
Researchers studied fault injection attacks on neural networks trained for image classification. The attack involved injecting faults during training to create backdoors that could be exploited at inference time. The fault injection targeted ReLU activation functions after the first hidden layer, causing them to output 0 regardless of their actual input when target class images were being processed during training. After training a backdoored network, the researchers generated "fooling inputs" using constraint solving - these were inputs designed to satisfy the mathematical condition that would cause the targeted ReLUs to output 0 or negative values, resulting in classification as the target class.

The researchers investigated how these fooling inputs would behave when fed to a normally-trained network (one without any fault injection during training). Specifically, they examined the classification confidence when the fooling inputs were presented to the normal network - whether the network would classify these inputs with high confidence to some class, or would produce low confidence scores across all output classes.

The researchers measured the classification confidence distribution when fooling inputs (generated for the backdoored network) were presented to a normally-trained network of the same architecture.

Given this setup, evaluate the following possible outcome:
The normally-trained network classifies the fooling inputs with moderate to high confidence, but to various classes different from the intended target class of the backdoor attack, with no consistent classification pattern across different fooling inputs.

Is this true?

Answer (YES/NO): NO